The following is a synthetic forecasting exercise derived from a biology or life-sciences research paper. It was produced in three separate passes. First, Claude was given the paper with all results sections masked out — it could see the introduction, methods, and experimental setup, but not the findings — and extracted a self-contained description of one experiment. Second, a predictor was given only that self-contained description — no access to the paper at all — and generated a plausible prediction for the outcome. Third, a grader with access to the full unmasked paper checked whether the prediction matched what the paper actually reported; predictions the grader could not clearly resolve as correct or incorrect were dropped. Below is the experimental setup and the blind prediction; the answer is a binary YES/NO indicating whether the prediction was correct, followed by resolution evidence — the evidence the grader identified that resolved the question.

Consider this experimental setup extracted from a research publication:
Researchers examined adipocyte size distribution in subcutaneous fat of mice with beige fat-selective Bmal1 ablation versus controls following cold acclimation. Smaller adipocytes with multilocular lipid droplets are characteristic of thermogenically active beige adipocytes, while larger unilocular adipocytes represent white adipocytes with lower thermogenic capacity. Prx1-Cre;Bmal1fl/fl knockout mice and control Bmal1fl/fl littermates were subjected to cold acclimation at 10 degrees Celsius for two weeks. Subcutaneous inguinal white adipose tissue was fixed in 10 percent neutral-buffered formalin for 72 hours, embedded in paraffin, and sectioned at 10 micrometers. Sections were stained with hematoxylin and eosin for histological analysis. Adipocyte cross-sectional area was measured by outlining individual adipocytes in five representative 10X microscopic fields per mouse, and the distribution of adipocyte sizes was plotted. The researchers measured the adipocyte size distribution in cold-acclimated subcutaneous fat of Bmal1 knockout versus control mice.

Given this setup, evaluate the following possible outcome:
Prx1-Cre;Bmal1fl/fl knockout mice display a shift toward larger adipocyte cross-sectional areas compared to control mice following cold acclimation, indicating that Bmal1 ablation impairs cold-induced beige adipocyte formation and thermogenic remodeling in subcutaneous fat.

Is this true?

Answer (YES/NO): NO